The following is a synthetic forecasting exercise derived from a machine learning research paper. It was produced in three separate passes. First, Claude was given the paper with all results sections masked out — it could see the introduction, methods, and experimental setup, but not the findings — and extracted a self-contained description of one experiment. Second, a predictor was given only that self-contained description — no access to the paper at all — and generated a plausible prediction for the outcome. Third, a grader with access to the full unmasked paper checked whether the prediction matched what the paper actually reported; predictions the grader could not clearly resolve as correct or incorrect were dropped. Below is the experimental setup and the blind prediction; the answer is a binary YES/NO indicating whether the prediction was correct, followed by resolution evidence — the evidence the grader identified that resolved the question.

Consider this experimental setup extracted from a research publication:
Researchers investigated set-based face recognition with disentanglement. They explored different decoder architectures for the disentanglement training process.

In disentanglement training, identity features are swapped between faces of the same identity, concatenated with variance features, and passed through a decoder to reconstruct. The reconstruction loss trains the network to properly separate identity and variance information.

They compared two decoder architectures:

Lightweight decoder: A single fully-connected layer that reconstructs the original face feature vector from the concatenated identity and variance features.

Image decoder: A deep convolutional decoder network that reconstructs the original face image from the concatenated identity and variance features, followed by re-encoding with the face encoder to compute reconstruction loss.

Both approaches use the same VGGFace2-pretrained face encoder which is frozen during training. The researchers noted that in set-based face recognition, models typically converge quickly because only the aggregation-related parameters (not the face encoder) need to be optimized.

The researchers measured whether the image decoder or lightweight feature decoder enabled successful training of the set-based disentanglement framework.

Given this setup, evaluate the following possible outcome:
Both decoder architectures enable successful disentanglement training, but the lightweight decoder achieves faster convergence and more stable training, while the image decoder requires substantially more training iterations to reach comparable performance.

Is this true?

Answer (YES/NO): NO